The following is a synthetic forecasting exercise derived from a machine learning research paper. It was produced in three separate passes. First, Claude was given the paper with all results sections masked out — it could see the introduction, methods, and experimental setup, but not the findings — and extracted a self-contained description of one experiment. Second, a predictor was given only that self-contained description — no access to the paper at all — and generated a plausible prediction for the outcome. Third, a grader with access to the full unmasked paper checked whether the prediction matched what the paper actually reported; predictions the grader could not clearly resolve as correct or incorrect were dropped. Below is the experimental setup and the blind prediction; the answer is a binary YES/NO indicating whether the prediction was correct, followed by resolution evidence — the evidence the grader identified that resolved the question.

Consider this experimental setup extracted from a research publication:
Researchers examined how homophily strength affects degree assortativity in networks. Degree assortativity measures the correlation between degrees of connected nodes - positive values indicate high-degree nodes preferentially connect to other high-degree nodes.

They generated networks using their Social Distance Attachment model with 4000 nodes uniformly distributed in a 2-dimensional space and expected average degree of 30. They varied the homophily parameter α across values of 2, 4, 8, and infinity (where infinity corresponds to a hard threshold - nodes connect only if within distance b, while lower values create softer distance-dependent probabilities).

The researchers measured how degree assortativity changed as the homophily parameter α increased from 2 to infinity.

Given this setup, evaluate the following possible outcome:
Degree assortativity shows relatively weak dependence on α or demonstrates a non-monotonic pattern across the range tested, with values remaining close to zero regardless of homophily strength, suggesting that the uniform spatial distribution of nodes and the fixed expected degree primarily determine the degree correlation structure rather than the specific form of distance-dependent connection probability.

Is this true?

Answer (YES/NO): NO